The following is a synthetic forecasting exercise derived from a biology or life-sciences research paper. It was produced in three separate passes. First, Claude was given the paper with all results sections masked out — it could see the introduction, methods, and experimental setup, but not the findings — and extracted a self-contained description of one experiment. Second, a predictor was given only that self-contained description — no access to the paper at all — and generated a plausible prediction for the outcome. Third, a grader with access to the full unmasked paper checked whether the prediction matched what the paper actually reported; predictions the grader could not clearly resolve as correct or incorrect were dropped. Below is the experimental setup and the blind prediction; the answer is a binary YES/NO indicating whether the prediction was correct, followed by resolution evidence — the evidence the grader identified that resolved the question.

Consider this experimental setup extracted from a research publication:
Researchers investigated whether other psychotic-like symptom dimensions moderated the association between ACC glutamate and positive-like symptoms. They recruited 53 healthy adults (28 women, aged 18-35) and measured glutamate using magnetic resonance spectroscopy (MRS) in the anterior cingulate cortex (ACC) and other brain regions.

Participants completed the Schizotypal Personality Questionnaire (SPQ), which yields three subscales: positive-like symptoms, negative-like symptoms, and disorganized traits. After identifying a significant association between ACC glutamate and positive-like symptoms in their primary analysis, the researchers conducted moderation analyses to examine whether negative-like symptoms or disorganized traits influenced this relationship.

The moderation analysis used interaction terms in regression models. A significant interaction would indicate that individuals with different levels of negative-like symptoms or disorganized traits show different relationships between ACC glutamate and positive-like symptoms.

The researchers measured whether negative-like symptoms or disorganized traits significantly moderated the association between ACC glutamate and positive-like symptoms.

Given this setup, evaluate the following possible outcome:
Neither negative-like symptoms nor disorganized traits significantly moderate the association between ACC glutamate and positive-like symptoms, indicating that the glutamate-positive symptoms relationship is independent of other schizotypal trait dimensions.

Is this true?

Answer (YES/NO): NO